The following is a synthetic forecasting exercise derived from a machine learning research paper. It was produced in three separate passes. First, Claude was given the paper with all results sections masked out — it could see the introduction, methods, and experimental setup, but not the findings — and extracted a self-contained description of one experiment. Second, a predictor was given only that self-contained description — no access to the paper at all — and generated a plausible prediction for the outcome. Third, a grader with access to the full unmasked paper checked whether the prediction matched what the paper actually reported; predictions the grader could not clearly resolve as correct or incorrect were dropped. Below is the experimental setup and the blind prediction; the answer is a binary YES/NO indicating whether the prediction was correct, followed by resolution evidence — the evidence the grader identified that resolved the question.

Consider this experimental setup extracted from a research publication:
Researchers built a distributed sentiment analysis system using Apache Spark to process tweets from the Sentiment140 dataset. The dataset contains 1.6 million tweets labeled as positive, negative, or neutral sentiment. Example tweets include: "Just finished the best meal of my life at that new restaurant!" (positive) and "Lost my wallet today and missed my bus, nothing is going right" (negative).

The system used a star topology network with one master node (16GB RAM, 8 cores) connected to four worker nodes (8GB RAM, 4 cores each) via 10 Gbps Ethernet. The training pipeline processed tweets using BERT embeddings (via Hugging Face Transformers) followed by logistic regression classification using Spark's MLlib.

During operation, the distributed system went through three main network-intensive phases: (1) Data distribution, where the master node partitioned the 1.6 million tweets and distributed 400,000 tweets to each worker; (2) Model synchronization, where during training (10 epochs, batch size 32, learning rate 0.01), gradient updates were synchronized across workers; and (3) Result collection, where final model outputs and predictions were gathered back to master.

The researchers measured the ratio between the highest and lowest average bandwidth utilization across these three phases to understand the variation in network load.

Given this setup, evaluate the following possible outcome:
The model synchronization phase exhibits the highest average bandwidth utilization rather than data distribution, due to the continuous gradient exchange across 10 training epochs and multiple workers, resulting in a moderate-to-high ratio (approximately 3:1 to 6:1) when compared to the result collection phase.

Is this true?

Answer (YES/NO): NO